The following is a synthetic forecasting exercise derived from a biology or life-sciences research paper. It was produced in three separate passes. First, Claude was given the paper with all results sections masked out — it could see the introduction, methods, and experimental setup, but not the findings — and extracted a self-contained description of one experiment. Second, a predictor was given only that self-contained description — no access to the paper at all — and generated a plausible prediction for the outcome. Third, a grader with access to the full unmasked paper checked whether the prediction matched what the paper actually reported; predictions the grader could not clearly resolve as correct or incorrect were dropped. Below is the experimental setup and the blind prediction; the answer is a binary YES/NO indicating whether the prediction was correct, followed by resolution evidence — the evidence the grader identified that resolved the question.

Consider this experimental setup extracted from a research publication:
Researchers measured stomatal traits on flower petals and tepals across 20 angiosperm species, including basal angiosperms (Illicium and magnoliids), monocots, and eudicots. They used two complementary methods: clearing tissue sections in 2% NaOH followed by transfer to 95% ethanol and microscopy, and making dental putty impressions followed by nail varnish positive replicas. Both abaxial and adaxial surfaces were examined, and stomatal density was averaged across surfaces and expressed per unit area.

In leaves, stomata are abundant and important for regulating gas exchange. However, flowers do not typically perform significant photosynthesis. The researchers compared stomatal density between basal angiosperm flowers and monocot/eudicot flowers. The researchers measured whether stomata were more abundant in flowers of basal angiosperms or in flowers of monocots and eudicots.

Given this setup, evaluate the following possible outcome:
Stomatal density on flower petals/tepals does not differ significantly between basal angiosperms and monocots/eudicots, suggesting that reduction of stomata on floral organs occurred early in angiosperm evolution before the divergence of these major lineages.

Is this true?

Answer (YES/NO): NO